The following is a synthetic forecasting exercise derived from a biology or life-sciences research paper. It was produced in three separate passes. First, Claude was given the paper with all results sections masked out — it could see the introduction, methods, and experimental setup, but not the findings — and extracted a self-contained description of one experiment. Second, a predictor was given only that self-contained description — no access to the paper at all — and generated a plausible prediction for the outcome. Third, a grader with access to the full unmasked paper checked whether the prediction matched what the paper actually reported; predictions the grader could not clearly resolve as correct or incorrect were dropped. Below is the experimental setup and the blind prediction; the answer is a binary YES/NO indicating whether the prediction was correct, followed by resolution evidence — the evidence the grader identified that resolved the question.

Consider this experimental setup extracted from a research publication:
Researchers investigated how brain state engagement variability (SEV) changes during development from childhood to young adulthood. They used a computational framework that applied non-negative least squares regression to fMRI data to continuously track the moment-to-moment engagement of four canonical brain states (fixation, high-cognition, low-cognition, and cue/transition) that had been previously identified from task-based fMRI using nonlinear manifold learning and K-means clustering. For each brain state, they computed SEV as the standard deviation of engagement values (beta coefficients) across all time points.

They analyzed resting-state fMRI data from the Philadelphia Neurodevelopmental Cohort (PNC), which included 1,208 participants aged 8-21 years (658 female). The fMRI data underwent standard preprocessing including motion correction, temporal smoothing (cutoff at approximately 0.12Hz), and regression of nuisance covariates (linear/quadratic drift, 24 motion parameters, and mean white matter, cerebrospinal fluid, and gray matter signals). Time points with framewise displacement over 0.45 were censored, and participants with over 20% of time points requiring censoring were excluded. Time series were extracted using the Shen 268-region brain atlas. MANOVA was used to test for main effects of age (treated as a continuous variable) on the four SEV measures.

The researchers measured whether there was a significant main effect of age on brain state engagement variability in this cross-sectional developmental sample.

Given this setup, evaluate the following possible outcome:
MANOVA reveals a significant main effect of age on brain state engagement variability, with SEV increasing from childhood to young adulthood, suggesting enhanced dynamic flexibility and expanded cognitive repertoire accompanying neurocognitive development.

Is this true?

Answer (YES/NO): YES